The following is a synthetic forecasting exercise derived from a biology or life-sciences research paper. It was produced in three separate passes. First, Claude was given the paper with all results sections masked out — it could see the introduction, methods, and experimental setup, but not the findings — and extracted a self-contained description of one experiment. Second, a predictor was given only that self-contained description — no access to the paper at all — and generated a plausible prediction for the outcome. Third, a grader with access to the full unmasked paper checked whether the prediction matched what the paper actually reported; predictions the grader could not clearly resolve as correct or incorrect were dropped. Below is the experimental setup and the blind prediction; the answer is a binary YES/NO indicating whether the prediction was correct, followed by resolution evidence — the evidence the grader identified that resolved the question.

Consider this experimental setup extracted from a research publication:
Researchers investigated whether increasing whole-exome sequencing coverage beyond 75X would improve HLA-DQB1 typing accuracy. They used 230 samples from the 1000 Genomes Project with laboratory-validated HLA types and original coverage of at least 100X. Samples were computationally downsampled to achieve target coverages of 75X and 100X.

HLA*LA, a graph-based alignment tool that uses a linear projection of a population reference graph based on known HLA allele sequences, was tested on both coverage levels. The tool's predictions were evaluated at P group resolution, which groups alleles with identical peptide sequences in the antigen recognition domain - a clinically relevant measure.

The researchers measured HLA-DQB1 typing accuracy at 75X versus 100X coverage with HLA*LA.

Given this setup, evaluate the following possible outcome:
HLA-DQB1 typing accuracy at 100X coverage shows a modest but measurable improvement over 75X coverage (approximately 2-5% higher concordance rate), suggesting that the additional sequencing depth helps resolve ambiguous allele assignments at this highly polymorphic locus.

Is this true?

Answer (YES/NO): NO